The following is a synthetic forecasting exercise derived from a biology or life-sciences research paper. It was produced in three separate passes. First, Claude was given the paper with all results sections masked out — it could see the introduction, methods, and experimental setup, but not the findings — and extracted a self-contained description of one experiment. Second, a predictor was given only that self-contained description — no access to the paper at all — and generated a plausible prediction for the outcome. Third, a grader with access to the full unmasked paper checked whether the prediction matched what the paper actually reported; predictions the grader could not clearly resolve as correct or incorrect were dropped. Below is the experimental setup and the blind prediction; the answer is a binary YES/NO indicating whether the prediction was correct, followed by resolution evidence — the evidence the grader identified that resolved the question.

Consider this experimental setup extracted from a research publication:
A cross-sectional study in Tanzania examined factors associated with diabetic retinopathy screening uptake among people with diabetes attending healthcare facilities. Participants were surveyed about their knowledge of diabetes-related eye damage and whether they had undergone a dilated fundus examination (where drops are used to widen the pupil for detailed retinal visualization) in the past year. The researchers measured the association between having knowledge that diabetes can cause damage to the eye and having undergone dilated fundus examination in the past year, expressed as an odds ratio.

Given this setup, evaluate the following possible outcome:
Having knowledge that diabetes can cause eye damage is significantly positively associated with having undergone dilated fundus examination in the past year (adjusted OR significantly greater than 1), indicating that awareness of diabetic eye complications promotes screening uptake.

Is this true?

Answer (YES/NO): YES